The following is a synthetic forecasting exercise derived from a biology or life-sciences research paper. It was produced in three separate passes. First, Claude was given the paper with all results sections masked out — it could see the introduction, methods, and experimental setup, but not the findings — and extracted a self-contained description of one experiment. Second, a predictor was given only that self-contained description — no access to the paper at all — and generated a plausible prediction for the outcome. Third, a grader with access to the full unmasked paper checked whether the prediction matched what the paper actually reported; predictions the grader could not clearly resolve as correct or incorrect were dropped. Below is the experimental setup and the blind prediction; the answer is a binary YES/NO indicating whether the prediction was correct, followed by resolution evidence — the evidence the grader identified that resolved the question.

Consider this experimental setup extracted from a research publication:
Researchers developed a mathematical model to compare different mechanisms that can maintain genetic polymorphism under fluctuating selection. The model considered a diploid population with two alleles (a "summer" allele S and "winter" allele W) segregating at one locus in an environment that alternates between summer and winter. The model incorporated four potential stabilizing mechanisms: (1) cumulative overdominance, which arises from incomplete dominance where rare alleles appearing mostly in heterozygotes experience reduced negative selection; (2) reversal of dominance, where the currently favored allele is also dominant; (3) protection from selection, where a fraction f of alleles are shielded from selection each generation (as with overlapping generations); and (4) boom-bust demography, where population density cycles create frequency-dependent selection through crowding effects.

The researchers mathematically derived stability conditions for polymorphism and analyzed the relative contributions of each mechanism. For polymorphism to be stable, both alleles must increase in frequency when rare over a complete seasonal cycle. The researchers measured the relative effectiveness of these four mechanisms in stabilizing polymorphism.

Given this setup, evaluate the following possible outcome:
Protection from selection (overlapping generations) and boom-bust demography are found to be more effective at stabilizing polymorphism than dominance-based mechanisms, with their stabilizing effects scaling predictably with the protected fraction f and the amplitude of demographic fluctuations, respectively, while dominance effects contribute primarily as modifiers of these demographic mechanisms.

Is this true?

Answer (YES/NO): NO